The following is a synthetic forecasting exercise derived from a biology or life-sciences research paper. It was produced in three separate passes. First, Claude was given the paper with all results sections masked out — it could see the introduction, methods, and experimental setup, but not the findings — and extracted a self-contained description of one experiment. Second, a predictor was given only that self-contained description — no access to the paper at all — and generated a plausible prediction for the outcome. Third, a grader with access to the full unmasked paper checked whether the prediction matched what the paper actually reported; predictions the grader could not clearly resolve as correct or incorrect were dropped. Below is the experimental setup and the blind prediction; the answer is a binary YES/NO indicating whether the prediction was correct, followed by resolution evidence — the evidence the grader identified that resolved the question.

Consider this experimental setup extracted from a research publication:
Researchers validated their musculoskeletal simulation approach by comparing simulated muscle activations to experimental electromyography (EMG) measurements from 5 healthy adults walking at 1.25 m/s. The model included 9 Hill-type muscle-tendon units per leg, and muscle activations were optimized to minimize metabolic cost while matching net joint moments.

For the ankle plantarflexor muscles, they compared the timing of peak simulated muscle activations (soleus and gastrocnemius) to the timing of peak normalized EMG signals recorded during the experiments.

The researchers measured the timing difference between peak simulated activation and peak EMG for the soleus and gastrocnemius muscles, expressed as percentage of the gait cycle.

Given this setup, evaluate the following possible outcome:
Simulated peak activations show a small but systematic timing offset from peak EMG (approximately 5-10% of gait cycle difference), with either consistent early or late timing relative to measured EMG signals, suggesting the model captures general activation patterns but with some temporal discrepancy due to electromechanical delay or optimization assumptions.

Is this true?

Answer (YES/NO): NO